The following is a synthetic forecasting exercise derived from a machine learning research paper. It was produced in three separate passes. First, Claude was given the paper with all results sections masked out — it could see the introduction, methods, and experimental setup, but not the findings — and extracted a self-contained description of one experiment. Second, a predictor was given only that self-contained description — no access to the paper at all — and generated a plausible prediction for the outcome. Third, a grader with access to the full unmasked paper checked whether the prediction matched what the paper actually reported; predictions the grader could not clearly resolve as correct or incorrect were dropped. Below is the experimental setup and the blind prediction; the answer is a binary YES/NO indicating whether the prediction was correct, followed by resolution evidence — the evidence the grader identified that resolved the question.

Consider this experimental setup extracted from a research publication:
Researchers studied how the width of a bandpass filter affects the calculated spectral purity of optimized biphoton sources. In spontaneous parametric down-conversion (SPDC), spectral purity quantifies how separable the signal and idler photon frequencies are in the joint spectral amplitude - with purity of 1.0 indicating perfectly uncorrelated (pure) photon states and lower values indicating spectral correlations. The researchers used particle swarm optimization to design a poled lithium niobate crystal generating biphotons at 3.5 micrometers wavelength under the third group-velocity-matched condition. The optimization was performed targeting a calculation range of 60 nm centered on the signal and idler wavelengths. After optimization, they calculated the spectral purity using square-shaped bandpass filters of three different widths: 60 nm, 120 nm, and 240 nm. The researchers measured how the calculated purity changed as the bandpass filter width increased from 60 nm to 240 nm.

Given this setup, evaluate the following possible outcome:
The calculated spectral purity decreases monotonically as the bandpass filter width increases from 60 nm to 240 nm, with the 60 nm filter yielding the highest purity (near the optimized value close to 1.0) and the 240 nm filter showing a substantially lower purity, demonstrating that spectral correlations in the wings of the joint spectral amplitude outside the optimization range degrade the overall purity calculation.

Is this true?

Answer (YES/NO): NO